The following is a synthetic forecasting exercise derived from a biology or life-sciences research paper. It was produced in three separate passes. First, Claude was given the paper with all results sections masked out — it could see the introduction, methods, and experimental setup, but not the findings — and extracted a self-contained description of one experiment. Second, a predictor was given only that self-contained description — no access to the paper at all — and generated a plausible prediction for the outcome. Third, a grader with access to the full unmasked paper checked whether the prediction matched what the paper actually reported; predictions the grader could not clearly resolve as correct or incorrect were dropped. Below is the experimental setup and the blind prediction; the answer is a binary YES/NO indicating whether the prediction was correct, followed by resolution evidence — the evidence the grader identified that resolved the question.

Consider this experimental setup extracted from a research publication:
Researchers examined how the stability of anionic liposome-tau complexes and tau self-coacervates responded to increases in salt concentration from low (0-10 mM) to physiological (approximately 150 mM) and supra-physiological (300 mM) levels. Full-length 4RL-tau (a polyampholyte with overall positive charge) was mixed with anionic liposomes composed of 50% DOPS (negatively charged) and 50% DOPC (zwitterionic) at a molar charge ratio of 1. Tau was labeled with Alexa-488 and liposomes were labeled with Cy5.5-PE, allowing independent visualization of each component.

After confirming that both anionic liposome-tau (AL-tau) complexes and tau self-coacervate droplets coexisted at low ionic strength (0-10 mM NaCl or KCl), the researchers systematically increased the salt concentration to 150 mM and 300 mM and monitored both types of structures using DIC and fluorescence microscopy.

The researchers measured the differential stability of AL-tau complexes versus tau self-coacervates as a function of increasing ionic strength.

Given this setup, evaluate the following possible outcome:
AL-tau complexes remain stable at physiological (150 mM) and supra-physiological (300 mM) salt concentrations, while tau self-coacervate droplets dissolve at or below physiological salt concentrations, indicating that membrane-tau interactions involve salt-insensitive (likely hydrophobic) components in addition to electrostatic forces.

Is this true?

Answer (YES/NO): NO